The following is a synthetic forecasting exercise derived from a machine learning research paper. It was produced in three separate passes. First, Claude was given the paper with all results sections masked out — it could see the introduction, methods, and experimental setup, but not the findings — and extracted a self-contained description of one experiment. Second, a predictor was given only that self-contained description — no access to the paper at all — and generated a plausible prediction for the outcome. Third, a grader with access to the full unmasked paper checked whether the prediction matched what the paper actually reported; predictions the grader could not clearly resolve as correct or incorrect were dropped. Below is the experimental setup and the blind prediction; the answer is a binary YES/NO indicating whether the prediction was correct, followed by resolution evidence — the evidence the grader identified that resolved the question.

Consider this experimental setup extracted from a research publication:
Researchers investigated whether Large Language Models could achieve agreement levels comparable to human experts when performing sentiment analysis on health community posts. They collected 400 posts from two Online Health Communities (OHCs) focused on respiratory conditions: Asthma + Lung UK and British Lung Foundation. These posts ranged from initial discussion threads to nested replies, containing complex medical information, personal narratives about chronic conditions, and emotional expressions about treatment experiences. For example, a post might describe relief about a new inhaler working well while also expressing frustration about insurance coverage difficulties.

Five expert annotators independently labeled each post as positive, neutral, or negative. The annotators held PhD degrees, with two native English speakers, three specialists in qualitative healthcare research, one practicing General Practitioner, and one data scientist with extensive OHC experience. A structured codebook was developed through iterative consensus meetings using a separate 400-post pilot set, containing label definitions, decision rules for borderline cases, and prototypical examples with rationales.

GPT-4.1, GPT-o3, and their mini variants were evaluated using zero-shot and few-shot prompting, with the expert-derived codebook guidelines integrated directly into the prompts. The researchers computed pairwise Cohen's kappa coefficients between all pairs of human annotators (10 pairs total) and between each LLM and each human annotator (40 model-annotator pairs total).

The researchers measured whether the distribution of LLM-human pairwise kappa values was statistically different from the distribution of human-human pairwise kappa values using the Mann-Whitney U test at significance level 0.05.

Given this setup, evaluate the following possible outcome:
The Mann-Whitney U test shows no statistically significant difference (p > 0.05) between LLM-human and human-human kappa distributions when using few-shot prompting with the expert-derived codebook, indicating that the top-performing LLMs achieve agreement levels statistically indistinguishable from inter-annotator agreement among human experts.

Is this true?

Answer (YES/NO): NO